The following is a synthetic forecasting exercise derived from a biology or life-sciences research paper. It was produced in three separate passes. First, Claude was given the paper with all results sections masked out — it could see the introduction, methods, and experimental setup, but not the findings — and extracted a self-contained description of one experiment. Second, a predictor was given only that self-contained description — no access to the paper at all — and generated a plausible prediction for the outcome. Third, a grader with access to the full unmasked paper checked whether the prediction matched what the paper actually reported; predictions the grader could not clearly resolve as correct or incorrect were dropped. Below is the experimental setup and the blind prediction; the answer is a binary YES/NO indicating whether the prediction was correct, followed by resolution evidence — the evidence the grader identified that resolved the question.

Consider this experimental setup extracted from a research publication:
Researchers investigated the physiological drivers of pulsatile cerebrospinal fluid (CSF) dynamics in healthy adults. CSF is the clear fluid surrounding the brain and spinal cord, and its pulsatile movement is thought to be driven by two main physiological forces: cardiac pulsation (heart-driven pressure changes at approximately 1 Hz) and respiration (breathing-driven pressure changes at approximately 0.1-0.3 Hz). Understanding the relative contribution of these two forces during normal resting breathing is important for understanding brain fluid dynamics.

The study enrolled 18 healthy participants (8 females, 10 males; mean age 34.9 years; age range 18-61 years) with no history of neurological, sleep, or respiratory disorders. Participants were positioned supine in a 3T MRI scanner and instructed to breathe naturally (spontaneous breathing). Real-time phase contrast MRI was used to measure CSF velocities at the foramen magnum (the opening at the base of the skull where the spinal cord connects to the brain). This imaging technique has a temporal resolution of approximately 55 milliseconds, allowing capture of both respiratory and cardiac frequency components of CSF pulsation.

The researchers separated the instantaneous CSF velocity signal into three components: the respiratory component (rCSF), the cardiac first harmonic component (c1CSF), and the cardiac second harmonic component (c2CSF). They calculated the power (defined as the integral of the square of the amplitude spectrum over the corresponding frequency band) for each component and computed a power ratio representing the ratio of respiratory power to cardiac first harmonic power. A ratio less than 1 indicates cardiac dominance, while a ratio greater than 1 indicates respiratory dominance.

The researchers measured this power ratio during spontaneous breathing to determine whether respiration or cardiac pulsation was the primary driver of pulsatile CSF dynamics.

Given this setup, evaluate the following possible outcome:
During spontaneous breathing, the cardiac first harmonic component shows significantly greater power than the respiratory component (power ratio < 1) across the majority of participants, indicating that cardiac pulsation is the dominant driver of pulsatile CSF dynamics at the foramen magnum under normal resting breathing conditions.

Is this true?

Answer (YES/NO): YES